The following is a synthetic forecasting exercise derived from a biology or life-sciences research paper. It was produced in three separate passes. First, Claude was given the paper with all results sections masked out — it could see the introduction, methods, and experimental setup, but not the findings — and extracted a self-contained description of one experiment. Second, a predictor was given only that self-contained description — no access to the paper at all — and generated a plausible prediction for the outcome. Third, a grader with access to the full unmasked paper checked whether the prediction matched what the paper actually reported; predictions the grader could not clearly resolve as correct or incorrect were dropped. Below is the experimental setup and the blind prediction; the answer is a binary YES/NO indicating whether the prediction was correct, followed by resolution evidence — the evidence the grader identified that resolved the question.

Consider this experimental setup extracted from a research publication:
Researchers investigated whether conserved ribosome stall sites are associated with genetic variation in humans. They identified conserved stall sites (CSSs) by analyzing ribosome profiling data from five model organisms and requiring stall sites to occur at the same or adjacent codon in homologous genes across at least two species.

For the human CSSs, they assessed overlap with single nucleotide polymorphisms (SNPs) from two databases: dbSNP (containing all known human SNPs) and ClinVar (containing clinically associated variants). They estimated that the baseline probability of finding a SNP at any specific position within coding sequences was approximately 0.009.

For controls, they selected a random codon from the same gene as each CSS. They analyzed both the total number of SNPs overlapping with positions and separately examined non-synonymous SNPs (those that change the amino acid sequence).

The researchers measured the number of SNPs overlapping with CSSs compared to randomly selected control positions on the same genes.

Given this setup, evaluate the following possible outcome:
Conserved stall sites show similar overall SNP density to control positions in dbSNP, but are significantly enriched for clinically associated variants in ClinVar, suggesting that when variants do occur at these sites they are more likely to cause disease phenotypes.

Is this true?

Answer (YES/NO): NO